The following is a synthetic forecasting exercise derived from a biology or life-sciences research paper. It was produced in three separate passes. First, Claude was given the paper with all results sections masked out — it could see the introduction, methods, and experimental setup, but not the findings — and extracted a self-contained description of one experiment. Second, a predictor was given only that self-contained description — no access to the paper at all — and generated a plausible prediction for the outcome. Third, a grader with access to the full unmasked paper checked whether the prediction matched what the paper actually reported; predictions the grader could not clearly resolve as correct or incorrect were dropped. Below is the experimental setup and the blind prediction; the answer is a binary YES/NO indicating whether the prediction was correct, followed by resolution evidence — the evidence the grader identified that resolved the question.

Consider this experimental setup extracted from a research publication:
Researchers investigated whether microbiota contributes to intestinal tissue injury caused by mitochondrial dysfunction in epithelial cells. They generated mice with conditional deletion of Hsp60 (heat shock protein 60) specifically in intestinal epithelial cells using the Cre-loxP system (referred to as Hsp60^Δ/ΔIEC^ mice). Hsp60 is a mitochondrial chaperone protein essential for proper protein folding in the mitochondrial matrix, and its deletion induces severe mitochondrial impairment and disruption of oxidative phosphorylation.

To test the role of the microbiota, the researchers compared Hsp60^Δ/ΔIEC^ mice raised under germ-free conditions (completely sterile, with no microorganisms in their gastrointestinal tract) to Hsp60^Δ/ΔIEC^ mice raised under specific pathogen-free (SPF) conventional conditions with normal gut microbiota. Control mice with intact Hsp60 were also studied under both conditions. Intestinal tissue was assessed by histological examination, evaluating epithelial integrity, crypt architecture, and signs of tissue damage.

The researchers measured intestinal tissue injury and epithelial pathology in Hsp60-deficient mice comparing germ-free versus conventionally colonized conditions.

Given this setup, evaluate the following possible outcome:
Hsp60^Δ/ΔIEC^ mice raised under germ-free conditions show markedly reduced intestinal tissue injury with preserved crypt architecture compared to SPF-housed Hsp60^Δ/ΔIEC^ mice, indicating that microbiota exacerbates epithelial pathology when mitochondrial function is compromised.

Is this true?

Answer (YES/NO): YES